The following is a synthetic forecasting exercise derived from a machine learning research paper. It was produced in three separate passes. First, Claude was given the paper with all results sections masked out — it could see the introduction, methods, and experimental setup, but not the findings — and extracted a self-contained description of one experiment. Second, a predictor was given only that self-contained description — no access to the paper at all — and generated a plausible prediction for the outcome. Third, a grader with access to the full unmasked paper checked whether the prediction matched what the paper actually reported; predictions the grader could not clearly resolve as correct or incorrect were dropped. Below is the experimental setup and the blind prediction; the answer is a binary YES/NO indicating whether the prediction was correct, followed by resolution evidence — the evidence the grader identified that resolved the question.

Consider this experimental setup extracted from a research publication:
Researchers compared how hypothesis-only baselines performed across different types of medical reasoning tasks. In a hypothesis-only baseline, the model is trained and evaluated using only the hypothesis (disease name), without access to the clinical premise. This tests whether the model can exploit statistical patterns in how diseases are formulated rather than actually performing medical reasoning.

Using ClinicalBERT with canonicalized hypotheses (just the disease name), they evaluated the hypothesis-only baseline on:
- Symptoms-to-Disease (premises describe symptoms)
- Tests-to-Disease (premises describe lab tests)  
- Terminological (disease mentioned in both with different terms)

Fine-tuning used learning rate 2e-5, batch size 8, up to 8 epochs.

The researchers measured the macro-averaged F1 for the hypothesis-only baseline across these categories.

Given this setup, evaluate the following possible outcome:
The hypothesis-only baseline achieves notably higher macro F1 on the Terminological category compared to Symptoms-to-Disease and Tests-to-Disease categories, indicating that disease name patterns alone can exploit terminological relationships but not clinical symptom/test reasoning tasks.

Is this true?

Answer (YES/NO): NO